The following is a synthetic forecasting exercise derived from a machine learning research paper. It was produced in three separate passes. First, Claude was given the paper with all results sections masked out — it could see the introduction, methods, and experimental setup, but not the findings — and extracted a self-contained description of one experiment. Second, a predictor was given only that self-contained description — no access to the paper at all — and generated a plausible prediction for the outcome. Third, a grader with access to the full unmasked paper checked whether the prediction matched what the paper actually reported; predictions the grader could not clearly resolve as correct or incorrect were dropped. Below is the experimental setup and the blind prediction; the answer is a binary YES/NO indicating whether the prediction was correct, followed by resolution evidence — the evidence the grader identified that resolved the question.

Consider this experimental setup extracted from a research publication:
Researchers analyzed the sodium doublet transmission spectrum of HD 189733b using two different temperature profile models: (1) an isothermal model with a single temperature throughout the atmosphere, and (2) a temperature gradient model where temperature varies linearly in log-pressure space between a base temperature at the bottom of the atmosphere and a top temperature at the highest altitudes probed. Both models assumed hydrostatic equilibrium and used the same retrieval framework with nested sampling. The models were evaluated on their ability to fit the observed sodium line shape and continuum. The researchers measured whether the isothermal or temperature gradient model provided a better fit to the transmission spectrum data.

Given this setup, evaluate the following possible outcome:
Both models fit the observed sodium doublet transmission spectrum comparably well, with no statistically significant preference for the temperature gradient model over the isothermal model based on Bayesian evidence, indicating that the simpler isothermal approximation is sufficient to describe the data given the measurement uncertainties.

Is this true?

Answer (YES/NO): YES